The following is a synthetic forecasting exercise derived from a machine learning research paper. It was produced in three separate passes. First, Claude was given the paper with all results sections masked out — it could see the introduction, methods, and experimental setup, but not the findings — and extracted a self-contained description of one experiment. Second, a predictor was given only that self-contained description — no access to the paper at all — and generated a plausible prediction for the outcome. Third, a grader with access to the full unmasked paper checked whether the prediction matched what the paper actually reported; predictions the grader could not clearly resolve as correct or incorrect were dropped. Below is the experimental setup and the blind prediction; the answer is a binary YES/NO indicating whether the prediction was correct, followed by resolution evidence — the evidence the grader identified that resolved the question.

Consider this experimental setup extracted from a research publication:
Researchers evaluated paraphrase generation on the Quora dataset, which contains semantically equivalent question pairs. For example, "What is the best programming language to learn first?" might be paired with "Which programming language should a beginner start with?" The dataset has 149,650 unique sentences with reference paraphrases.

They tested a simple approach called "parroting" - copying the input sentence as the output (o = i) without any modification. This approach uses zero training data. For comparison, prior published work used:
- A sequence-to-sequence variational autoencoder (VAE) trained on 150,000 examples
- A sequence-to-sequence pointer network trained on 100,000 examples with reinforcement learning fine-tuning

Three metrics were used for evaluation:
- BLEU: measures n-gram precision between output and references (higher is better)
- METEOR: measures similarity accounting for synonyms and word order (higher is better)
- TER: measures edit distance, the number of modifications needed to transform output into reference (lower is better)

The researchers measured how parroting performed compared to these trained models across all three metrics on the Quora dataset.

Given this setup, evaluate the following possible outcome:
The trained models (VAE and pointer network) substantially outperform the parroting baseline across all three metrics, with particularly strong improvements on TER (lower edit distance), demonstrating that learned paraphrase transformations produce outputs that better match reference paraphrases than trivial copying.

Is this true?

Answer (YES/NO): NO